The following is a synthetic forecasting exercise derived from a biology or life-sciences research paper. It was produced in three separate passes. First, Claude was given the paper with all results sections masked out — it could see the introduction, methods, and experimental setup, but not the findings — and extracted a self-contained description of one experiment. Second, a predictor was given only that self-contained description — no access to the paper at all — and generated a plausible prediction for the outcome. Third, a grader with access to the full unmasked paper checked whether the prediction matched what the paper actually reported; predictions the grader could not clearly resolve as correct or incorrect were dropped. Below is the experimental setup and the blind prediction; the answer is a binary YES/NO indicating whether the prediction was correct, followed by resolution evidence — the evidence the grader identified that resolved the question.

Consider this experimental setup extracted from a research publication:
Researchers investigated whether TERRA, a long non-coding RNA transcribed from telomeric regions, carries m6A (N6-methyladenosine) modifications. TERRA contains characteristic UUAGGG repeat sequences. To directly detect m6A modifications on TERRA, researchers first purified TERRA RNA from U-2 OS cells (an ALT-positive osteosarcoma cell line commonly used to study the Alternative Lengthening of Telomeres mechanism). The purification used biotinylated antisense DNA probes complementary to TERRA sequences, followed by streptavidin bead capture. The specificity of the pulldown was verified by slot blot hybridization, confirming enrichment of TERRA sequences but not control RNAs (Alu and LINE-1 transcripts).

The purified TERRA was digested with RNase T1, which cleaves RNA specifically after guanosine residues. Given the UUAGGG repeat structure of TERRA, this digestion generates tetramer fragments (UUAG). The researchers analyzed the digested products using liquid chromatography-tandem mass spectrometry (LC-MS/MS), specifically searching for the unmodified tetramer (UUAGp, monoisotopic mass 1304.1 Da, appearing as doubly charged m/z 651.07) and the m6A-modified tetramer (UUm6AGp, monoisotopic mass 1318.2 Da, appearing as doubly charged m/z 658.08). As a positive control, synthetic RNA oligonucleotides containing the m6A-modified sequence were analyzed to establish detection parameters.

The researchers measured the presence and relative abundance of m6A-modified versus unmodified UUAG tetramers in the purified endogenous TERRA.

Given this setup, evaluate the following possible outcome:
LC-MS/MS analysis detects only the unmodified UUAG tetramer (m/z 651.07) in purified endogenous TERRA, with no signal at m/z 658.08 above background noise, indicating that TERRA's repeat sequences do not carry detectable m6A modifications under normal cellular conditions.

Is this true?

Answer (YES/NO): NO